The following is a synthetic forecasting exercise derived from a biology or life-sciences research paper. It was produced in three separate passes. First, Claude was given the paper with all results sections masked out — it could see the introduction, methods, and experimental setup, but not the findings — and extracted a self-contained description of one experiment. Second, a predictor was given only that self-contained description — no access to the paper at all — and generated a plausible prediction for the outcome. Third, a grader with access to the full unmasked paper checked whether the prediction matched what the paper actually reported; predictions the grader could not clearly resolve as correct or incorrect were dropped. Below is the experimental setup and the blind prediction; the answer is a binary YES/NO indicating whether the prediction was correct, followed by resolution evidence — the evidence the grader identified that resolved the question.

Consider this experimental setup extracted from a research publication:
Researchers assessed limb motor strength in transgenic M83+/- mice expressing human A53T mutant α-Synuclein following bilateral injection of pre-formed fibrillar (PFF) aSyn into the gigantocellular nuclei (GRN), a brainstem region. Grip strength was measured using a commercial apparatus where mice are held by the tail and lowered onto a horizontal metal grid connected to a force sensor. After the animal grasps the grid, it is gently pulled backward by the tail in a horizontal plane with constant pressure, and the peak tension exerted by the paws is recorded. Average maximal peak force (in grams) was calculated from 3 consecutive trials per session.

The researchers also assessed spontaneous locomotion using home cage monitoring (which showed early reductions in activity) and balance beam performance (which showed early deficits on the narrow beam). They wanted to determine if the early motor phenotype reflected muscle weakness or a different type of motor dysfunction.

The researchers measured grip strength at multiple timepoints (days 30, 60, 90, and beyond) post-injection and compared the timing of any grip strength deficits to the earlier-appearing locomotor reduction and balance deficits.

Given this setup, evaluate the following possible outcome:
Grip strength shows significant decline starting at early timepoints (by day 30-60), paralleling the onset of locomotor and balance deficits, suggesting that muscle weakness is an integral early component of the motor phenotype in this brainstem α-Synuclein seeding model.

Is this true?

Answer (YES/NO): NO